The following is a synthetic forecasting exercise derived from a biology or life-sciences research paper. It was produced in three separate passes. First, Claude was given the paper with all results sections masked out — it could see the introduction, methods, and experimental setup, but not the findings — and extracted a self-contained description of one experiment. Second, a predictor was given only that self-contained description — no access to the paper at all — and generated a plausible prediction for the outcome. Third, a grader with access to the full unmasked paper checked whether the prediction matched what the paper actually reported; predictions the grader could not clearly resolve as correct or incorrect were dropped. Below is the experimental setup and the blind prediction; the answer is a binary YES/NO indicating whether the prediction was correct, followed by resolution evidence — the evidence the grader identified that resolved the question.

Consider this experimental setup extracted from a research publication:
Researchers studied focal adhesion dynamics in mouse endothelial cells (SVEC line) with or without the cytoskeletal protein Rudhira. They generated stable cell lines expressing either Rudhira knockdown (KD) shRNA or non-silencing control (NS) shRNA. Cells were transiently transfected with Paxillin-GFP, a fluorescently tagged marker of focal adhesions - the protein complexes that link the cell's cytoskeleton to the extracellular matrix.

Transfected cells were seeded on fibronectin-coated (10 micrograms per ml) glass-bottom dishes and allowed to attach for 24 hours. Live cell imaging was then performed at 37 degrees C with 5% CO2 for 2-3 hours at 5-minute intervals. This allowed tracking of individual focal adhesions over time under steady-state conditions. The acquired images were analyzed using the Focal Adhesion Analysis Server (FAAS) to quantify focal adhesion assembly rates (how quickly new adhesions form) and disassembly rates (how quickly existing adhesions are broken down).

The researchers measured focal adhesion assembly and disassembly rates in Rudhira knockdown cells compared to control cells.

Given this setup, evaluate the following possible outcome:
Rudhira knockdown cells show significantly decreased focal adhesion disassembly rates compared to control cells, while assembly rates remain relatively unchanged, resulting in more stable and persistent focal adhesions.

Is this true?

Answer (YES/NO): YES